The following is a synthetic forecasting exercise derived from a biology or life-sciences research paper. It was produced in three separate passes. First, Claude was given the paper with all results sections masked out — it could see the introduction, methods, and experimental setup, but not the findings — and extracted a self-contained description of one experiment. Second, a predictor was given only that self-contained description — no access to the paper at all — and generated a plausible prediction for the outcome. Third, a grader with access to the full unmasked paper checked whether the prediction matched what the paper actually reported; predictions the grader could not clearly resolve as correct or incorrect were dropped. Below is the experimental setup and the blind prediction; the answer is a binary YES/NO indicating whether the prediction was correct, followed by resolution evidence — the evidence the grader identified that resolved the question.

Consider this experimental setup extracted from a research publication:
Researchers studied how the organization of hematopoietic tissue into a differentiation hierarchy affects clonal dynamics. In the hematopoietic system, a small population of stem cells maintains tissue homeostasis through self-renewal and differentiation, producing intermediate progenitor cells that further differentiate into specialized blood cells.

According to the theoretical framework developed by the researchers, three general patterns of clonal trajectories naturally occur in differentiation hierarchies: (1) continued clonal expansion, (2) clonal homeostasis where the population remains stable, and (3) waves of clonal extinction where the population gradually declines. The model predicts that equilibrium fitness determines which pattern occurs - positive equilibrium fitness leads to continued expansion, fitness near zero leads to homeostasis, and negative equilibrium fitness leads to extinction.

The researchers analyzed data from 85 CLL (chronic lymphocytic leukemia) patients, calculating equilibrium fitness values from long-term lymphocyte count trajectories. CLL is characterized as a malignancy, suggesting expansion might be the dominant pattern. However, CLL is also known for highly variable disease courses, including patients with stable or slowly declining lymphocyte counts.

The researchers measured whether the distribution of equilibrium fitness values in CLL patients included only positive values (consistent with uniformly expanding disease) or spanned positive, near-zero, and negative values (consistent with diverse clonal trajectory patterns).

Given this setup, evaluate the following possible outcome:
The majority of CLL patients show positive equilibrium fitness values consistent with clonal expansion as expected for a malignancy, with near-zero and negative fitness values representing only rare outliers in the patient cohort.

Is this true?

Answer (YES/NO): NO